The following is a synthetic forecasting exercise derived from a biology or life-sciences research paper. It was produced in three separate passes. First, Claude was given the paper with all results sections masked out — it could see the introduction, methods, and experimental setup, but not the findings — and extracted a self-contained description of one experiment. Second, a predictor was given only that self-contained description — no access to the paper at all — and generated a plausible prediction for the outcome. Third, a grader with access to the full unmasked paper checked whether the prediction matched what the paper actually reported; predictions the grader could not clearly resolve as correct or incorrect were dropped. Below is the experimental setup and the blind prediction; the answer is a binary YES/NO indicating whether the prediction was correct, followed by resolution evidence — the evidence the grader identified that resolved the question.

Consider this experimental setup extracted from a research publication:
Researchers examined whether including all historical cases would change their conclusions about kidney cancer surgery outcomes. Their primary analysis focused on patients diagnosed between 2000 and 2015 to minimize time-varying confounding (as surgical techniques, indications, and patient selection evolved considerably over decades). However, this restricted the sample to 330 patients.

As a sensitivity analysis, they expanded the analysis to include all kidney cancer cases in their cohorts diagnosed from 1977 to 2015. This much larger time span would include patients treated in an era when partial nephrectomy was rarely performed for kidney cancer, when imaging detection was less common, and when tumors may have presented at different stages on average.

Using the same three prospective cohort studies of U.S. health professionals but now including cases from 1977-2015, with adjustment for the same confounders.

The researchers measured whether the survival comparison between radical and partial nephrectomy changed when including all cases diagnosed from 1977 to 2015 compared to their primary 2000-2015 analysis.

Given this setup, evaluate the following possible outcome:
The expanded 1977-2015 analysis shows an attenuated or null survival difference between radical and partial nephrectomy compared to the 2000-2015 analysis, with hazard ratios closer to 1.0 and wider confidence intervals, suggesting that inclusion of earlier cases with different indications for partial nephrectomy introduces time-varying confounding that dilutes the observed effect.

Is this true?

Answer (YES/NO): NO